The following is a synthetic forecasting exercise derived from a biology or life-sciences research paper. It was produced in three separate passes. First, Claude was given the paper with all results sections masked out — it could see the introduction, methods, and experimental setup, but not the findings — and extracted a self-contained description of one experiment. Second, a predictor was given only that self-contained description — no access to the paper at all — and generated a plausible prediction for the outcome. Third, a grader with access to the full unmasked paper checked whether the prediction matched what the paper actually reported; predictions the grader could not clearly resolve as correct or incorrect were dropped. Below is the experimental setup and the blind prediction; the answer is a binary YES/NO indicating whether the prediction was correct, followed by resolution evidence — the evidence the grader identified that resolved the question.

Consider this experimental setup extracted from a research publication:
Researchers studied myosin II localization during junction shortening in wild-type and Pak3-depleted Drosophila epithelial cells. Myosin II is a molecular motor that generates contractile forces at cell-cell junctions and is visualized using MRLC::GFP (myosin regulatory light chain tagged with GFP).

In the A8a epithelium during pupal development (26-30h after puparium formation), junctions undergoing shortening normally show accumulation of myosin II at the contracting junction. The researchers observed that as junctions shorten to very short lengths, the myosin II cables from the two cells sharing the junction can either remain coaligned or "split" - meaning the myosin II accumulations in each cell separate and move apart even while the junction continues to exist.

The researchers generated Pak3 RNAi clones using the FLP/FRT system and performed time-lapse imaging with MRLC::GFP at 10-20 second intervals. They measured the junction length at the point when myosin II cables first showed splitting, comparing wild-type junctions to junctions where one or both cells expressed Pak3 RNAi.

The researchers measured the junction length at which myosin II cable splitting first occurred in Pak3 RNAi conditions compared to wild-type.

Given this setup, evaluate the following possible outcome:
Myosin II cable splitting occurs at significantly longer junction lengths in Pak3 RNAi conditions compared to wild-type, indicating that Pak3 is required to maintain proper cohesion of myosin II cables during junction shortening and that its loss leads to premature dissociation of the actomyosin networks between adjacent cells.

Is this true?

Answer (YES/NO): YES